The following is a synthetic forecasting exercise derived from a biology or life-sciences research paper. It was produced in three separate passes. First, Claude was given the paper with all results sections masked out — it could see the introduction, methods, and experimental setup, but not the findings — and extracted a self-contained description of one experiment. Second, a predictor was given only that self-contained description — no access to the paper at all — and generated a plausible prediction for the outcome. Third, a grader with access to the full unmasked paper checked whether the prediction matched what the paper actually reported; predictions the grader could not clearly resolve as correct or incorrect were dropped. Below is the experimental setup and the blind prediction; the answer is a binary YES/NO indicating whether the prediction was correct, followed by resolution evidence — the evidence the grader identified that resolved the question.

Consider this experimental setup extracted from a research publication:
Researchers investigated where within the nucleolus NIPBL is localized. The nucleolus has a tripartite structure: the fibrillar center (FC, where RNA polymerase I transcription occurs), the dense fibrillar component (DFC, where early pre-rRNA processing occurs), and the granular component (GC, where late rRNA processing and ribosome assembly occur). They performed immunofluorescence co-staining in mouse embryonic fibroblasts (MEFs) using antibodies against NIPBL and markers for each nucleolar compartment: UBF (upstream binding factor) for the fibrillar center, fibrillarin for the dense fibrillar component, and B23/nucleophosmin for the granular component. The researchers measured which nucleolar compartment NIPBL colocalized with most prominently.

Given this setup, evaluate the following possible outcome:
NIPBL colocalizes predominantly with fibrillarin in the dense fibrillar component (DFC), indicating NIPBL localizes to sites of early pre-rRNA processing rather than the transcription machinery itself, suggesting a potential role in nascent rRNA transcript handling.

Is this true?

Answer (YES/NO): NO